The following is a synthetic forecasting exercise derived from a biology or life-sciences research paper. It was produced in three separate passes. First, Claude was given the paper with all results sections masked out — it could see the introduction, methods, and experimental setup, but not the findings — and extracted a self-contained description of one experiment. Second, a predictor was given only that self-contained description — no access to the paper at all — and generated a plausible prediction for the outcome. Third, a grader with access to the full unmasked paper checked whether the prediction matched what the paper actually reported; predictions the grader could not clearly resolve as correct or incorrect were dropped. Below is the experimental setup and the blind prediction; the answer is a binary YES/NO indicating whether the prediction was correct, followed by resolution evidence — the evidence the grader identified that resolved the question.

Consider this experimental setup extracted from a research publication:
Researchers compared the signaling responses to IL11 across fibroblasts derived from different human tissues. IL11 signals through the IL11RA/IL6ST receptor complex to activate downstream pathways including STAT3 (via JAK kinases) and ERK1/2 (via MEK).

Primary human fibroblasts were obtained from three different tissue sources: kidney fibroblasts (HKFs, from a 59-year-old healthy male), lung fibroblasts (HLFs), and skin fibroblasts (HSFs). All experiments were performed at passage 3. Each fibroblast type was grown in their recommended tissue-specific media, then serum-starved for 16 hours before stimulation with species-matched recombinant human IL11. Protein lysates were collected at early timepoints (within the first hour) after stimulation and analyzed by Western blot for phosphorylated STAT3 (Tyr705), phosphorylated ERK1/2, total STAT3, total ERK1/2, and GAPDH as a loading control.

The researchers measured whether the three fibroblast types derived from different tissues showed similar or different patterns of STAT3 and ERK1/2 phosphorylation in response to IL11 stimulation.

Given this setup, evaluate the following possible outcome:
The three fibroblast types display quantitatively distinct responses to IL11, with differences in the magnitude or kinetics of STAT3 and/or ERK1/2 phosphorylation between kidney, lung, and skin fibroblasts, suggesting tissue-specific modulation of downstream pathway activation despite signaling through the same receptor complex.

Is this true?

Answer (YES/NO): YES